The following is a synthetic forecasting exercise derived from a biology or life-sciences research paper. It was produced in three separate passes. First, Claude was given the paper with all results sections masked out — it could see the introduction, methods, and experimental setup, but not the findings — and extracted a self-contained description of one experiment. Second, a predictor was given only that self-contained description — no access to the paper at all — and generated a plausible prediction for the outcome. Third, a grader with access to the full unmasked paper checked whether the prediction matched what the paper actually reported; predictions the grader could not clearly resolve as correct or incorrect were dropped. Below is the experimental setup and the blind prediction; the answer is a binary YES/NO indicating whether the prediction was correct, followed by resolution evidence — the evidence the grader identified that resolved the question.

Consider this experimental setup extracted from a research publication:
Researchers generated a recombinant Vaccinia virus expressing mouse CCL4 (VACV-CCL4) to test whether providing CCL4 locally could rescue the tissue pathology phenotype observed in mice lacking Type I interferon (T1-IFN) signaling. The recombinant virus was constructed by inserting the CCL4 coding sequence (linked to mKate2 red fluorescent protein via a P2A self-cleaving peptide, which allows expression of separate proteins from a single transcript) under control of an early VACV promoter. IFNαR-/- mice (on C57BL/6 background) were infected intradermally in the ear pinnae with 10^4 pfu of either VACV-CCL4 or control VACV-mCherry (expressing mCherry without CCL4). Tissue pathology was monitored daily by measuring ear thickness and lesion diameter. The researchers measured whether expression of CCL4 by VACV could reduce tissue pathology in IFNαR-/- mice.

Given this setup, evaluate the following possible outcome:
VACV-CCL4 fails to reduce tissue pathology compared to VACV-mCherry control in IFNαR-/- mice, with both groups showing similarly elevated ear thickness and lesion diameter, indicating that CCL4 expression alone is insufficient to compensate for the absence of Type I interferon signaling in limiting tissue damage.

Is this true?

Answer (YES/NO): NO